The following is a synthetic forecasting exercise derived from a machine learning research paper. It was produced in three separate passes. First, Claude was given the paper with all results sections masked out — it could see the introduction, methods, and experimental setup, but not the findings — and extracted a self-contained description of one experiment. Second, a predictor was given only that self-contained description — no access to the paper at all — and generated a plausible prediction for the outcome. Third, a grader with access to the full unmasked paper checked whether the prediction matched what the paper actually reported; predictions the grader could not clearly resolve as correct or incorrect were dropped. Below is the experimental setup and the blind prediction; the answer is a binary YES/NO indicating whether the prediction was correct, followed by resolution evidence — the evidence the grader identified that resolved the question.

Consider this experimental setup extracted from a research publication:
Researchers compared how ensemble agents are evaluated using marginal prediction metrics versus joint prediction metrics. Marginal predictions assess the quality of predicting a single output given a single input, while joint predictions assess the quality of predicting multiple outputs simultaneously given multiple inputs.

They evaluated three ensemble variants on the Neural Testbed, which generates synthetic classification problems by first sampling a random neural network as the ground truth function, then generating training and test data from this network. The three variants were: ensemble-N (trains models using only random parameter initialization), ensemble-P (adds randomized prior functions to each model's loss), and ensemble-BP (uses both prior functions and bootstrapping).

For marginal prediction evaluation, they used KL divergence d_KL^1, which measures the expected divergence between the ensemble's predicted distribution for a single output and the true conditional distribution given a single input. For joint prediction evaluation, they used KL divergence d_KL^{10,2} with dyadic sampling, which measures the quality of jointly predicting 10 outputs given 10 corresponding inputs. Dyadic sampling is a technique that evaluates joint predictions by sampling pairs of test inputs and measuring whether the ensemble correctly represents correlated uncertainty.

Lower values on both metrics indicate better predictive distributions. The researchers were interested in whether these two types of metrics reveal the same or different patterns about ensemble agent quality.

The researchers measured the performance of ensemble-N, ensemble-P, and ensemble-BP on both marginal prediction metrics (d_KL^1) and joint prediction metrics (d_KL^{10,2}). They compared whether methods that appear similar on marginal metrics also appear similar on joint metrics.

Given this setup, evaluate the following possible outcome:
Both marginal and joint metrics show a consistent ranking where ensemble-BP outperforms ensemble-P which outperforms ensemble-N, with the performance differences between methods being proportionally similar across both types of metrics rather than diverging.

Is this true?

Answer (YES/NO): NO